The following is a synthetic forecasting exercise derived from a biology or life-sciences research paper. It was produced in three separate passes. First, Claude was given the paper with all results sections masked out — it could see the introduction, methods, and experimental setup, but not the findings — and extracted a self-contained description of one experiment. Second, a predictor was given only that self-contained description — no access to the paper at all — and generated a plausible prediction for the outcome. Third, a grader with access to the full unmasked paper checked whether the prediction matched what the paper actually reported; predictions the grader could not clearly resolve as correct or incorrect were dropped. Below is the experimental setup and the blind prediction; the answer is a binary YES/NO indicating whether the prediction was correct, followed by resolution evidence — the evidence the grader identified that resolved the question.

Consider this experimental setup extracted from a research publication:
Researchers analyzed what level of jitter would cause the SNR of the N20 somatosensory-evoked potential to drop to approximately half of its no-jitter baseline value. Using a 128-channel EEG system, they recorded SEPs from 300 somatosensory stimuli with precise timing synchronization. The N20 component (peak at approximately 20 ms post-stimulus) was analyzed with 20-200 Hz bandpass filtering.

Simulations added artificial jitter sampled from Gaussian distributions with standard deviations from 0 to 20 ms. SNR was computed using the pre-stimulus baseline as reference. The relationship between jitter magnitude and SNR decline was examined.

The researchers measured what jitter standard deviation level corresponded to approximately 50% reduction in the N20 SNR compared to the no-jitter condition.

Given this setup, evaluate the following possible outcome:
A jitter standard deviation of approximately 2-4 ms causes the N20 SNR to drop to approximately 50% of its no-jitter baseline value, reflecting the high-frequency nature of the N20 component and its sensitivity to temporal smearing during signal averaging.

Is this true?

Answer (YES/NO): YES